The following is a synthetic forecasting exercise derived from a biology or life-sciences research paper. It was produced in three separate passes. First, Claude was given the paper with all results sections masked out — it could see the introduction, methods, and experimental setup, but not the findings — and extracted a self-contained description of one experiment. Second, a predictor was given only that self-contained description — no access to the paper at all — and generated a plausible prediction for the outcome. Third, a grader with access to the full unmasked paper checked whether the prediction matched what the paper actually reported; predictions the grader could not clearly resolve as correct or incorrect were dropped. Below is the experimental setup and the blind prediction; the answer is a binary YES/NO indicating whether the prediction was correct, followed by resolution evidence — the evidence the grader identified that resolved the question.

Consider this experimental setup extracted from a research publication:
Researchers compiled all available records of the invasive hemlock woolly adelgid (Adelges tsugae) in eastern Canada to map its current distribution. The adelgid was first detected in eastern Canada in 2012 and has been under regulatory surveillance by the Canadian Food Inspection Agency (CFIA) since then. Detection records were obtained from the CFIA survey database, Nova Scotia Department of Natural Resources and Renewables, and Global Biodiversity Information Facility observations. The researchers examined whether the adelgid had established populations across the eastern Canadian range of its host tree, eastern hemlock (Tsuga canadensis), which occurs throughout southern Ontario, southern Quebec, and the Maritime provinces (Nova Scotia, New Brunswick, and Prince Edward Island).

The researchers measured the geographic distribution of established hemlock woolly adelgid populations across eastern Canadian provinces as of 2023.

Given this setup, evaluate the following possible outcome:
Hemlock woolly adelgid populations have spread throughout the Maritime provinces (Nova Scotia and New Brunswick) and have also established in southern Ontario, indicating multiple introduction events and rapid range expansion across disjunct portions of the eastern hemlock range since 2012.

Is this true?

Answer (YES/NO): NO